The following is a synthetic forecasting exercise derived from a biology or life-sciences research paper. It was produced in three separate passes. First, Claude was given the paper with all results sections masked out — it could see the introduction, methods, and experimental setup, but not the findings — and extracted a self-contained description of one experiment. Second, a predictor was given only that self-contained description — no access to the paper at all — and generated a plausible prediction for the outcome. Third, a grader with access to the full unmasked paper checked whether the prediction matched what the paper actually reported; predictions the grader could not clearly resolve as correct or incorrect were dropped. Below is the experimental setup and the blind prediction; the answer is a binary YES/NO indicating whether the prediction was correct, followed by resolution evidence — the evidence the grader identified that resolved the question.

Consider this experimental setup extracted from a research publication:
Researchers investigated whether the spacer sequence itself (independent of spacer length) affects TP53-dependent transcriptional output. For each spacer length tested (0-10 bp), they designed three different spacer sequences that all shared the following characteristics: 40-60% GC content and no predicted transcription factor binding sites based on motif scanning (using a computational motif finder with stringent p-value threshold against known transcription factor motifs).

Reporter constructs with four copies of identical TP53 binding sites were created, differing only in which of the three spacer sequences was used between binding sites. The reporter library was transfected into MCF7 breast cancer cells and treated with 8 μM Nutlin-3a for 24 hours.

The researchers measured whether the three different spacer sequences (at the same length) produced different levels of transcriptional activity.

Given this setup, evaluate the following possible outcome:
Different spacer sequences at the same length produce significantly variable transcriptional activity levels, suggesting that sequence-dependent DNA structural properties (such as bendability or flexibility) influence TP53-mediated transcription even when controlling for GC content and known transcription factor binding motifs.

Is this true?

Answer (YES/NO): NO